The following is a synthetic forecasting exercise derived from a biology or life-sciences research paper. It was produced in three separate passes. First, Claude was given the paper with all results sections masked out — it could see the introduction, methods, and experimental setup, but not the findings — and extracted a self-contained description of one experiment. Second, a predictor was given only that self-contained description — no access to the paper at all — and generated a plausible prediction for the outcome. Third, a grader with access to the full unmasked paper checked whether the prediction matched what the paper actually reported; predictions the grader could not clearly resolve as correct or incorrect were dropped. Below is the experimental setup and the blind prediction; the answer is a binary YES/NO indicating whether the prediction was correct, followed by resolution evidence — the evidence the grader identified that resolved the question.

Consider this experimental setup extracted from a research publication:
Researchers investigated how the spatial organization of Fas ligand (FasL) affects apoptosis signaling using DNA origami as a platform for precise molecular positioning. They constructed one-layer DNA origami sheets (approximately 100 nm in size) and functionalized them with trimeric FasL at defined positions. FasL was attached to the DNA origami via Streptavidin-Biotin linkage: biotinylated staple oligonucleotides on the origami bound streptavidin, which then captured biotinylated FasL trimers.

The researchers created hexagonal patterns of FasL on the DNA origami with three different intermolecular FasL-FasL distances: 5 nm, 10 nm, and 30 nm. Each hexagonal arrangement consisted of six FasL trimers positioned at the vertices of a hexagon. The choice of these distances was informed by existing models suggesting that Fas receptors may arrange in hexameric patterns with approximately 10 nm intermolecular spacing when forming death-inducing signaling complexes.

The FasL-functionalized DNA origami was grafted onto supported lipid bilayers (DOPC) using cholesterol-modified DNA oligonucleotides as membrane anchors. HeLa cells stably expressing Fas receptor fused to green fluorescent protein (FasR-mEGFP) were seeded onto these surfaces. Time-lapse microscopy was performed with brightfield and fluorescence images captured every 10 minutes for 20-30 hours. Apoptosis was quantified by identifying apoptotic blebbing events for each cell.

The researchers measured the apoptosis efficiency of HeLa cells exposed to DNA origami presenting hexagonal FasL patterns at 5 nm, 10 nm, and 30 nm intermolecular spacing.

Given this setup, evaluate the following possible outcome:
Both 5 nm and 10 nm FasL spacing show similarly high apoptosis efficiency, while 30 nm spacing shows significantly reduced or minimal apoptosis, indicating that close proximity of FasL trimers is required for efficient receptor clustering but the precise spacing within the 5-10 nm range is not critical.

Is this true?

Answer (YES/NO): NO